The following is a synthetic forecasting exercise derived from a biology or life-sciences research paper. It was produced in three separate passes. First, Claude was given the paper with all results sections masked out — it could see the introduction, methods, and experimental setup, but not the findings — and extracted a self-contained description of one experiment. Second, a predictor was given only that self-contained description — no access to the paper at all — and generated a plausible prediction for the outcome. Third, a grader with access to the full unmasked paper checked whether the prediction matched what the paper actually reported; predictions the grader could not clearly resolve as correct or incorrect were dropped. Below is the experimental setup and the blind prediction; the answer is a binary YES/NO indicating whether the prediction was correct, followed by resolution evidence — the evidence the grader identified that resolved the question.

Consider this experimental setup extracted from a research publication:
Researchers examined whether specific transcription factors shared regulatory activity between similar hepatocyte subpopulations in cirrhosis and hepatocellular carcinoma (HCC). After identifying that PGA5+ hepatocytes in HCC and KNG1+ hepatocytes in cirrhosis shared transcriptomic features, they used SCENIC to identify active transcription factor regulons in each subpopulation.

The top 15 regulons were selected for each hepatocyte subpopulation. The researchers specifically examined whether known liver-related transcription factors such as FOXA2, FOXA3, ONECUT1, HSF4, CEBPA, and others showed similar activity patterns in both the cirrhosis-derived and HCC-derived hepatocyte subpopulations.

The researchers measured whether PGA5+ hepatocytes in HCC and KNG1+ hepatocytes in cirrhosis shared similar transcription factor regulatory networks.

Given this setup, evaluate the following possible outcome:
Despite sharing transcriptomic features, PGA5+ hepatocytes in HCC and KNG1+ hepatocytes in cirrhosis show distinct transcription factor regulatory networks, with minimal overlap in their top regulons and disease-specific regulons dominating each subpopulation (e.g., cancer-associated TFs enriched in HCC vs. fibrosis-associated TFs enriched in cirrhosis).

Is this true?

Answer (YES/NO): NO